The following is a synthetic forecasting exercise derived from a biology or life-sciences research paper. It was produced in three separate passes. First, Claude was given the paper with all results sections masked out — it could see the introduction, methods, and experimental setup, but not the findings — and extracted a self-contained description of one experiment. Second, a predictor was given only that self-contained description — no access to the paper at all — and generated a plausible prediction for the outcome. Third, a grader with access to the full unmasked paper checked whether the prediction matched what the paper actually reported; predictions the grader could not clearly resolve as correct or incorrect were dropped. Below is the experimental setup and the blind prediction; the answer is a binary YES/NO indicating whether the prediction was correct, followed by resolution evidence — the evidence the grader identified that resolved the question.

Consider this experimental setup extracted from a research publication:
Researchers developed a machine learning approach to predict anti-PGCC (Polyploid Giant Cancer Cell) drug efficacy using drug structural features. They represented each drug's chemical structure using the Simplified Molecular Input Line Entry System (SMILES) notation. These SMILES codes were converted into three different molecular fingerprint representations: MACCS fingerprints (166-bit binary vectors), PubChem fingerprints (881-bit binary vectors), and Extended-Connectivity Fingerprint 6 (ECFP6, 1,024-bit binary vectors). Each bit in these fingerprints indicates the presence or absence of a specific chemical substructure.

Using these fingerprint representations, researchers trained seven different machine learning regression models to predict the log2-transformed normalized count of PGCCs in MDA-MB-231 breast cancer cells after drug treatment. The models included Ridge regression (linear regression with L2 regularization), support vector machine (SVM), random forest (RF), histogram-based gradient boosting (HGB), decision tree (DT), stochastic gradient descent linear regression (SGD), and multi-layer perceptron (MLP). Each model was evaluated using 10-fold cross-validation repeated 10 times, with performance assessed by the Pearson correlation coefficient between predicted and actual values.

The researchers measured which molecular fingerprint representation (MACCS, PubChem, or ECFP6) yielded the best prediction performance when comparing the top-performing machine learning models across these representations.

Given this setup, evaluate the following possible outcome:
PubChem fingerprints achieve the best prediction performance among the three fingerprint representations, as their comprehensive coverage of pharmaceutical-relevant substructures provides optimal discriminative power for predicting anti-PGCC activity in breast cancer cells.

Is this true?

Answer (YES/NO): NO